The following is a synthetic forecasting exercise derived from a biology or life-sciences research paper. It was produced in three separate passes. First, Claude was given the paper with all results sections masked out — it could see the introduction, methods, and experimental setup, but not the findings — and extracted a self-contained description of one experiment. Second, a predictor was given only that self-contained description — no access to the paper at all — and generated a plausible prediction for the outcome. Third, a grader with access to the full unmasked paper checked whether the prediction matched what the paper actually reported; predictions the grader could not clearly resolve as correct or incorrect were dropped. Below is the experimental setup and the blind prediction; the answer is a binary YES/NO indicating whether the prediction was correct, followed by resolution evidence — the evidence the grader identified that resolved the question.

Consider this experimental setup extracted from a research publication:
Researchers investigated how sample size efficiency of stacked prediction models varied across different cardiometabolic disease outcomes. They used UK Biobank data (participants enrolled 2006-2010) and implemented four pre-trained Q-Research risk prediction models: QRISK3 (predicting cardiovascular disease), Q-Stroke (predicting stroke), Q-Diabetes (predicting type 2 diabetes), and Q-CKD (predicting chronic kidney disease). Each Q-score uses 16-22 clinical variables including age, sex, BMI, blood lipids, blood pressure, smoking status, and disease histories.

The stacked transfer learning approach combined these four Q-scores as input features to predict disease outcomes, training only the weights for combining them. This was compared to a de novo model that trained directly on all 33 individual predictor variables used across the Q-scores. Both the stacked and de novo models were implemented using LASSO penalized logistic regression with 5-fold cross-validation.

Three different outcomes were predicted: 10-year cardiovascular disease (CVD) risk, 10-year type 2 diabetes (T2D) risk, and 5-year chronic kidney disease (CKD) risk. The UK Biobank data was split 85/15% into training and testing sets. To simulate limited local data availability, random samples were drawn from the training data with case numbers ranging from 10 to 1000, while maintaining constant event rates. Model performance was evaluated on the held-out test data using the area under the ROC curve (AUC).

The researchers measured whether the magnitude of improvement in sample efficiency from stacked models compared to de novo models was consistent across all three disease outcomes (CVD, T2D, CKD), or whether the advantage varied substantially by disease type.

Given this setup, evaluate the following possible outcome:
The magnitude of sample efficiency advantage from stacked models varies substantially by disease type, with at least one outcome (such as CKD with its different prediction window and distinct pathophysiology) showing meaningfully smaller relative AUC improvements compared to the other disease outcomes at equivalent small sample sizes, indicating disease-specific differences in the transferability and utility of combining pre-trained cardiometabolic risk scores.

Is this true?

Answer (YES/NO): YES